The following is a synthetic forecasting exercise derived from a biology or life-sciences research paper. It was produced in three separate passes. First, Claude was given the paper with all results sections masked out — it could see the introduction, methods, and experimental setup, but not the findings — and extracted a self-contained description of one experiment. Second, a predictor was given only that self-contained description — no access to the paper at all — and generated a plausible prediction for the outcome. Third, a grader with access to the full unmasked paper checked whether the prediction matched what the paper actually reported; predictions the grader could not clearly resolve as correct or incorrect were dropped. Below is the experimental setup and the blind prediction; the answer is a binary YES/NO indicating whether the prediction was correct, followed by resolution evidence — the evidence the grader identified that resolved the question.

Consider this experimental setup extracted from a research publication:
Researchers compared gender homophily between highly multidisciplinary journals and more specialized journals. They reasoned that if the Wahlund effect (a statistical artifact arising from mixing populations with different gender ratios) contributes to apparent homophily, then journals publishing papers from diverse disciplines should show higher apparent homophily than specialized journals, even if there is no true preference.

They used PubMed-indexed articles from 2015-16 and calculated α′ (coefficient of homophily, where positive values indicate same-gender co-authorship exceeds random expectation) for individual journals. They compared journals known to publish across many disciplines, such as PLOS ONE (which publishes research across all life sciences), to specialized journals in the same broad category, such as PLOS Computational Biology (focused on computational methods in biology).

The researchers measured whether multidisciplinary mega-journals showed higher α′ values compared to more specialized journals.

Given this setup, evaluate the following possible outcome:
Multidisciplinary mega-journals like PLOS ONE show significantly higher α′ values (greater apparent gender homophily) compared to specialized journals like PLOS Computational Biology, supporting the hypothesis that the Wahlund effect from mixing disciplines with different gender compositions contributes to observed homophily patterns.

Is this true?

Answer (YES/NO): NO